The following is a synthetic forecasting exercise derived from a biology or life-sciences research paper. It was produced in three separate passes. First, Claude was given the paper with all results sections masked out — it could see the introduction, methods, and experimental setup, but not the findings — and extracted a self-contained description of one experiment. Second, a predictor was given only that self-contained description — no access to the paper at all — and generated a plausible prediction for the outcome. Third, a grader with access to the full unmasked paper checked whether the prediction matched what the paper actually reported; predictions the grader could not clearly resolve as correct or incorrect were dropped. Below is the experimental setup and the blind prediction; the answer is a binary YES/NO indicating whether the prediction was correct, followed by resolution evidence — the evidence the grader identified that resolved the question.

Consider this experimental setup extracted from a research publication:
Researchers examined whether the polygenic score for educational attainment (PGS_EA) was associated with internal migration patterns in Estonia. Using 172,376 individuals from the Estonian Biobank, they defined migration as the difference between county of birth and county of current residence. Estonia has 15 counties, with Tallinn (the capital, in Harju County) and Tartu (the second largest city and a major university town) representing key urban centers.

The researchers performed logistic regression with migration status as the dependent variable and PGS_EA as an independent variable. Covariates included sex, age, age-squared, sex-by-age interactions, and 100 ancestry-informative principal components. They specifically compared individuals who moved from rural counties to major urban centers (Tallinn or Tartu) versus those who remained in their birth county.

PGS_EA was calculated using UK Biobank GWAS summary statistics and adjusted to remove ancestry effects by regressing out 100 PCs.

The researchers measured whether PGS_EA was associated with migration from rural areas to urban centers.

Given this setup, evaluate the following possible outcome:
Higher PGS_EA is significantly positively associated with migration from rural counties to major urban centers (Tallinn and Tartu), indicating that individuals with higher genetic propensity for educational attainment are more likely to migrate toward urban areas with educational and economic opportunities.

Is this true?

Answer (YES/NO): YES